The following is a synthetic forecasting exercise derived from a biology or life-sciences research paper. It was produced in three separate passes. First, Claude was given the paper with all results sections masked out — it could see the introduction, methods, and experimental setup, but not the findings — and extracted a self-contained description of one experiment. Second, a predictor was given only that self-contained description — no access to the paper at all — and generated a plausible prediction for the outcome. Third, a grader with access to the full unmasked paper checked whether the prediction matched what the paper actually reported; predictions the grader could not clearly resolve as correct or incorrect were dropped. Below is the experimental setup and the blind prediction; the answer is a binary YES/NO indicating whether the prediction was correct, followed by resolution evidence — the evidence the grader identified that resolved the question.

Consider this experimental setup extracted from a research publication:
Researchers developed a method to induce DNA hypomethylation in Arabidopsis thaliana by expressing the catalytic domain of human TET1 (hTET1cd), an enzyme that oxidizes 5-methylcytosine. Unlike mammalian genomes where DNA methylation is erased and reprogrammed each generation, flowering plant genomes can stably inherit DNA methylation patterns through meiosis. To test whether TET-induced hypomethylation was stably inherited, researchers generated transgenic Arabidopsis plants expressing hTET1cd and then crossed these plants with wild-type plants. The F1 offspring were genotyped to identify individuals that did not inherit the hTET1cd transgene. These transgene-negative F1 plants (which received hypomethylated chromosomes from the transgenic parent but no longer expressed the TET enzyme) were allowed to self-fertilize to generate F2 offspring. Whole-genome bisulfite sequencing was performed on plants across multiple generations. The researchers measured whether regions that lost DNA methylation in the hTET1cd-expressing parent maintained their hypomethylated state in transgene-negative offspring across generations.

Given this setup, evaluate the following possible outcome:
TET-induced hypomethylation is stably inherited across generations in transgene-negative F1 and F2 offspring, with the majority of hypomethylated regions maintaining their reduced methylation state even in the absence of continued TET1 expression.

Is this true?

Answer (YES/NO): NO